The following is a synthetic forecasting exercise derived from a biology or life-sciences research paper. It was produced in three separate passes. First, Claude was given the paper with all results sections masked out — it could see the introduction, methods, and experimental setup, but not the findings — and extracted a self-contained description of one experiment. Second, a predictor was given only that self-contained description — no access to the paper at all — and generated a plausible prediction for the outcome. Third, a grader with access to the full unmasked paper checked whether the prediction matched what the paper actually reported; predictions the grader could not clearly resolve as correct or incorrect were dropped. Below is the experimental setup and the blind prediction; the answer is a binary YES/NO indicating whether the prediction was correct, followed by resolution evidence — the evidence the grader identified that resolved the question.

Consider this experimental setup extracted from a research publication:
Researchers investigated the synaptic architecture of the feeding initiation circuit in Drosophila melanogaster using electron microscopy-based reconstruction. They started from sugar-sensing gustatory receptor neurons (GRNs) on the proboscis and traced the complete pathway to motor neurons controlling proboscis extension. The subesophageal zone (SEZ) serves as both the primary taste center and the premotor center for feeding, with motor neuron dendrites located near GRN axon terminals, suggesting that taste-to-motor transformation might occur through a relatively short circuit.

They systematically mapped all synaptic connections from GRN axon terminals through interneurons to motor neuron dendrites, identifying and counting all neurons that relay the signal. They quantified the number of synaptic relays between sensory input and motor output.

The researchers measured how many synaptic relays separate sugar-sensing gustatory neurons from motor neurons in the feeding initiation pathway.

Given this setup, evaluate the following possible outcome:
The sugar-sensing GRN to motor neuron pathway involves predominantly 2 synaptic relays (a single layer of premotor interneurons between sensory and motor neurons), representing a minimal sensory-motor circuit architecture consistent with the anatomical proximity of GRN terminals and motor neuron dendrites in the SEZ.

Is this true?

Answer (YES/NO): NO